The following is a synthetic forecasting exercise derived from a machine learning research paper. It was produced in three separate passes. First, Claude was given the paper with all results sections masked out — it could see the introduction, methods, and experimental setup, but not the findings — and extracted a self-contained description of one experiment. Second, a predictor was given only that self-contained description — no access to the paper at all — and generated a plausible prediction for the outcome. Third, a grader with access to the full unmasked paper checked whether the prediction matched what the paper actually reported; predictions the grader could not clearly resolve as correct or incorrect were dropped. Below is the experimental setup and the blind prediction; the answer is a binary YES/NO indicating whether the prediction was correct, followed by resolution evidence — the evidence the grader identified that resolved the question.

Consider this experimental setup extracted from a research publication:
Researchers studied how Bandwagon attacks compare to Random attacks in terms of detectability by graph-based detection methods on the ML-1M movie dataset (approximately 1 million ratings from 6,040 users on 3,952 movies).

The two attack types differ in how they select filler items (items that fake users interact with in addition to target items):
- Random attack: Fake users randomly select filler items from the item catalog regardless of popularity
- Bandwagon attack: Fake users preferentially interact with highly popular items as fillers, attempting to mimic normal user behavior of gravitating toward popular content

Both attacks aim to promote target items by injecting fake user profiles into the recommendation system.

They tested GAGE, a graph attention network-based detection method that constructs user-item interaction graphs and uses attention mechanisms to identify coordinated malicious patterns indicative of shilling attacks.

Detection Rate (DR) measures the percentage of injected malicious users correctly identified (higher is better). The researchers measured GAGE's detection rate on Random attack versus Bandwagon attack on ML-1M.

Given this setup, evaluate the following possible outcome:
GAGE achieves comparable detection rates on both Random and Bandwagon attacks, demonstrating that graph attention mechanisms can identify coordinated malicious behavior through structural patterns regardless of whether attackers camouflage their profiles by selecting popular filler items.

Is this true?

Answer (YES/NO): NO